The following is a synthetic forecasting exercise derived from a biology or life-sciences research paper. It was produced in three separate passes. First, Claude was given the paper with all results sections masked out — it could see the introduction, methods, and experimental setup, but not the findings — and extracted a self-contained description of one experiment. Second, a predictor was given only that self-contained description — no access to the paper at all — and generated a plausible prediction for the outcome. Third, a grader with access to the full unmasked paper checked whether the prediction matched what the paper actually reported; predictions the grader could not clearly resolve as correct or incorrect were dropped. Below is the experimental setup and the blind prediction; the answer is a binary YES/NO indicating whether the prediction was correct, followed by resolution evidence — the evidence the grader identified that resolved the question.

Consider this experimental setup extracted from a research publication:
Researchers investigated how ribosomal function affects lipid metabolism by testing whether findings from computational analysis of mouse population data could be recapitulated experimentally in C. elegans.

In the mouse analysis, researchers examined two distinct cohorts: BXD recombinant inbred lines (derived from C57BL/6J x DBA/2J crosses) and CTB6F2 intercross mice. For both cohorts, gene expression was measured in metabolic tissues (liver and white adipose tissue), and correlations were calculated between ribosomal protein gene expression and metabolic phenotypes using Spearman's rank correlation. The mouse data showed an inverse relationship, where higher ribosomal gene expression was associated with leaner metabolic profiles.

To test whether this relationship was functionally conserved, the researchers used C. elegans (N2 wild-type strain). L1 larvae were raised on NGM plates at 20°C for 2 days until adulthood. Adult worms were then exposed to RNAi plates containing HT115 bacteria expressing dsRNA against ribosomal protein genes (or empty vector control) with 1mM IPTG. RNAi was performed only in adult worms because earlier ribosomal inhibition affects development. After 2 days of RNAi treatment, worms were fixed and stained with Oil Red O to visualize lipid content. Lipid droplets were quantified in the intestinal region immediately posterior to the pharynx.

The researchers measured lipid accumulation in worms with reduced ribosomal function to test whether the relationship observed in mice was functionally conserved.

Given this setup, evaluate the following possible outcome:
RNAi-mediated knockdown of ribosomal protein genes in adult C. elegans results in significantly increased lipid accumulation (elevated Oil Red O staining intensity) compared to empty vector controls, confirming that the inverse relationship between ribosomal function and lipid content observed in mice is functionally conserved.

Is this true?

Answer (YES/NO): YES